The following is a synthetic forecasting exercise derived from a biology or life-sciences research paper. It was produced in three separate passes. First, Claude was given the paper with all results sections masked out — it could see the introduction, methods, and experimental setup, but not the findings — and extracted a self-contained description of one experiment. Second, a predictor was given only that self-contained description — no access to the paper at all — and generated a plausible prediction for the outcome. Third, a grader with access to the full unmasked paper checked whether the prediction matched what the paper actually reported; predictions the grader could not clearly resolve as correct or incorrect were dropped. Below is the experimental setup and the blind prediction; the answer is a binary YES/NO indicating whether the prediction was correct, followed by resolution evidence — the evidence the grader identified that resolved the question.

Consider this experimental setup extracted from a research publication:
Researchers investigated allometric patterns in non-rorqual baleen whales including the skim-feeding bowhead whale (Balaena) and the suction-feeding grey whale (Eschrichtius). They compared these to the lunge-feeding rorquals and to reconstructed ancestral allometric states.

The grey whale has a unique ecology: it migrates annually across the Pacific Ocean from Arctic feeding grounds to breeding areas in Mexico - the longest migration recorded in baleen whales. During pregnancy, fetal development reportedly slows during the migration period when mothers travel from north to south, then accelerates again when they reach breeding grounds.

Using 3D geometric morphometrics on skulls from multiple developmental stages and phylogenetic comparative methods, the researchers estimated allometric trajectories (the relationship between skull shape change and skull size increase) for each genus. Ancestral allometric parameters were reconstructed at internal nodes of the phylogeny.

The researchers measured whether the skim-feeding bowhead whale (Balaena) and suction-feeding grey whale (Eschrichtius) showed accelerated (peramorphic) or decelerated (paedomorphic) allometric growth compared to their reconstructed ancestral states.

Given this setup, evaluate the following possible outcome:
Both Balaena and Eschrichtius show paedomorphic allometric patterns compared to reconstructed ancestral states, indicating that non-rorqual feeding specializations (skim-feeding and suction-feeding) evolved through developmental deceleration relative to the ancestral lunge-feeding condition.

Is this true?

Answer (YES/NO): NO